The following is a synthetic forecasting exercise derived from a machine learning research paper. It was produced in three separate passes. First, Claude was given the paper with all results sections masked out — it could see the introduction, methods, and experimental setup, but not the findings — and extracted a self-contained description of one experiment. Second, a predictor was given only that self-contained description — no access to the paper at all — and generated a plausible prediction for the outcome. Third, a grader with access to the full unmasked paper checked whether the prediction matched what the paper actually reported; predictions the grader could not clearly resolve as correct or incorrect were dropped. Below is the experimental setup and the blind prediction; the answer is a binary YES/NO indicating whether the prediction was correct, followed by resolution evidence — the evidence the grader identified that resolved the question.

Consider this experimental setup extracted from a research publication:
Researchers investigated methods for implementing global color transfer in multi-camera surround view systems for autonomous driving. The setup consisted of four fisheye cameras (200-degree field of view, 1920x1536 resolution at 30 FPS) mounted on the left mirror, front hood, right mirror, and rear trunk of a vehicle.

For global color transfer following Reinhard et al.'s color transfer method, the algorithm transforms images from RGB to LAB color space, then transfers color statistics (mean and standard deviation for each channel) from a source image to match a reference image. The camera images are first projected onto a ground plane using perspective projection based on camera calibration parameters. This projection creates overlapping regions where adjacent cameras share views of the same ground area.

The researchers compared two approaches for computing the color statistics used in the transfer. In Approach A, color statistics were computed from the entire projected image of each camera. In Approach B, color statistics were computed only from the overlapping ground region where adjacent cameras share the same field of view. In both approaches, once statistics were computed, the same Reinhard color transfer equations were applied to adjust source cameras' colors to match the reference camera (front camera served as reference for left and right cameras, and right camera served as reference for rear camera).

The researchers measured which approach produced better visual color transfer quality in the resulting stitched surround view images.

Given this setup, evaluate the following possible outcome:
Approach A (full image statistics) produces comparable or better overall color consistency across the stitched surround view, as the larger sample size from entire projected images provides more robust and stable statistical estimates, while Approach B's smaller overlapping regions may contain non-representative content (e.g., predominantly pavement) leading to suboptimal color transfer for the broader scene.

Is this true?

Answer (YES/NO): NO